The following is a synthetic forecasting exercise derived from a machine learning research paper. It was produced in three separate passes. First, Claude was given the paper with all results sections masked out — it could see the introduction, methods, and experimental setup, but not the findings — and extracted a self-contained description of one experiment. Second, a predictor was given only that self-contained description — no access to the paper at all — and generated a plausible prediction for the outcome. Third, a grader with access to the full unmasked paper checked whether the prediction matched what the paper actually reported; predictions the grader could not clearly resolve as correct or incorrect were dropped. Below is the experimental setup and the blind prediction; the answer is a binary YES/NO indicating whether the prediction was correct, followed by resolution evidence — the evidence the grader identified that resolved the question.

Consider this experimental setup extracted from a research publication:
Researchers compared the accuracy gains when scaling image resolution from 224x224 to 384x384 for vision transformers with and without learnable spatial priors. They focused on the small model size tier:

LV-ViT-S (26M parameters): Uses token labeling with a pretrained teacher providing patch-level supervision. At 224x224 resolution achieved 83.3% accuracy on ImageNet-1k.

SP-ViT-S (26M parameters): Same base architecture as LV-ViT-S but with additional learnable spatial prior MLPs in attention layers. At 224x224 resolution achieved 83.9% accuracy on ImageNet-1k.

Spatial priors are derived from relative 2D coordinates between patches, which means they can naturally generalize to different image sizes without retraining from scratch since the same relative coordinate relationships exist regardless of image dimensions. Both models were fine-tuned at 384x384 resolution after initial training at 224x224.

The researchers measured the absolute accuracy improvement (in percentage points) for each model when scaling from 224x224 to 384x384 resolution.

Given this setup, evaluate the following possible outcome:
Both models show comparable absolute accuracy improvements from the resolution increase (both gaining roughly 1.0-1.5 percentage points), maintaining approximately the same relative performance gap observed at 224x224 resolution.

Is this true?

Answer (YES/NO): YES